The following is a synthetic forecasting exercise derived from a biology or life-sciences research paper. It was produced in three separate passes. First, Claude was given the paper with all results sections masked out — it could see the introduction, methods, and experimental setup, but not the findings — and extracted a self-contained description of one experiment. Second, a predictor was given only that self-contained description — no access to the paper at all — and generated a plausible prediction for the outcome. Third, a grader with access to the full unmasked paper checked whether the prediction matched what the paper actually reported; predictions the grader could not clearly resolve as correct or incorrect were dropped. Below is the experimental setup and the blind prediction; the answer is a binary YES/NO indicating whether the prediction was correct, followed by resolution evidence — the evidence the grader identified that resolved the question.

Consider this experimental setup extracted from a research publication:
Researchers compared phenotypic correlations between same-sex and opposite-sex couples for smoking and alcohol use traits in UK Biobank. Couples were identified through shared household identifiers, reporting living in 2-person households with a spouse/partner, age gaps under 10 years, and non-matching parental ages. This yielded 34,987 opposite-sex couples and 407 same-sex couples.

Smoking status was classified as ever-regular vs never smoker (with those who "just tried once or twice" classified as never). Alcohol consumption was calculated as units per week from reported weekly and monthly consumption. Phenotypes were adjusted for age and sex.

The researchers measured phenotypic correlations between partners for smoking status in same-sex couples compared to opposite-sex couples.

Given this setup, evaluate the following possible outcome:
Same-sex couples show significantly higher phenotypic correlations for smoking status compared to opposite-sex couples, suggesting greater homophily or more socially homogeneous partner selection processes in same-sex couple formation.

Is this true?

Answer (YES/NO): NO